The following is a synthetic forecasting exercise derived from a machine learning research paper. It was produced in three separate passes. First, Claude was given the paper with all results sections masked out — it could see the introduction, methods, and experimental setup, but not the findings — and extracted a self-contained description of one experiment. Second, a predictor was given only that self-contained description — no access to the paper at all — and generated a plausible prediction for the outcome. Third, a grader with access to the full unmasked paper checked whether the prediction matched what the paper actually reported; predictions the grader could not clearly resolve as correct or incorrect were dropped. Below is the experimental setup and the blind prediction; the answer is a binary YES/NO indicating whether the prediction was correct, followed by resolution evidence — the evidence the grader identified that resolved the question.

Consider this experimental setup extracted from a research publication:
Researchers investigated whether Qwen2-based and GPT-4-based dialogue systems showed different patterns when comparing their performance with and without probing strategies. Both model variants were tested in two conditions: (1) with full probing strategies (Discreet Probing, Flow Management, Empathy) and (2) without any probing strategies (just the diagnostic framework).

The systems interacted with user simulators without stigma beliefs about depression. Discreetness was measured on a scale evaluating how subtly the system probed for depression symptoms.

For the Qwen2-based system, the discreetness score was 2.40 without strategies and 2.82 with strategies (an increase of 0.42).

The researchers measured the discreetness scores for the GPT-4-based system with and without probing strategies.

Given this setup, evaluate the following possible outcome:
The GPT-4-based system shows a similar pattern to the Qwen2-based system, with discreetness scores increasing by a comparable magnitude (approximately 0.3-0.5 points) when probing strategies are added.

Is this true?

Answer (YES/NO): NO